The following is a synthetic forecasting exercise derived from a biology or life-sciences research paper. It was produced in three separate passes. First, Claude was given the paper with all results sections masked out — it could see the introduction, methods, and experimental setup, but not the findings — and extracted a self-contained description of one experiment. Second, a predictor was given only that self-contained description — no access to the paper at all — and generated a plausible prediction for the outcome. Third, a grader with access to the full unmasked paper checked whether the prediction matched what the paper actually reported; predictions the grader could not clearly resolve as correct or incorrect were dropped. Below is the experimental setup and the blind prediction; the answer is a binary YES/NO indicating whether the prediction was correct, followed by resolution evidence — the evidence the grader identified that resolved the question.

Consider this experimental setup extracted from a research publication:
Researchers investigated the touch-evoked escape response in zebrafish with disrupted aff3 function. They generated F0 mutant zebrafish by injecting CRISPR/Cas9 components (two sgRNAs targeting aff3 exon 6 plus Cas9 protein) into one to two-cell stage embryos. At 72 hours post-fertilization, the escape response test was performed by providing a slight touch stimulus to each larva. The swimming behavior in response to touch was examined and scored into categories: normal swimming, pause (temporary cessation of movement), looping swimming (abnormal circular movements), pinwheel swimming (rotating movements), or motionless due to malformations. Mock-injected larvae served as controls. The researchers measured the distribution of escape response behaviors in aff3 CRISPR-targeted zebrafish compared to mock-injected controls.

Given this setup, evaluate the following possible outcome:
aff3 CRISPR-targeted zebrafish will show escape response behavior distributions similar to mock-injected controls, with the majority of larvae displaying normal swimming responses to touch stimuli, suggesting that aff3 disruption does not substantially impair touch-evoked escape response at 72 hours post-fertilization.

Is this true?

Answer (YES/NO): NO